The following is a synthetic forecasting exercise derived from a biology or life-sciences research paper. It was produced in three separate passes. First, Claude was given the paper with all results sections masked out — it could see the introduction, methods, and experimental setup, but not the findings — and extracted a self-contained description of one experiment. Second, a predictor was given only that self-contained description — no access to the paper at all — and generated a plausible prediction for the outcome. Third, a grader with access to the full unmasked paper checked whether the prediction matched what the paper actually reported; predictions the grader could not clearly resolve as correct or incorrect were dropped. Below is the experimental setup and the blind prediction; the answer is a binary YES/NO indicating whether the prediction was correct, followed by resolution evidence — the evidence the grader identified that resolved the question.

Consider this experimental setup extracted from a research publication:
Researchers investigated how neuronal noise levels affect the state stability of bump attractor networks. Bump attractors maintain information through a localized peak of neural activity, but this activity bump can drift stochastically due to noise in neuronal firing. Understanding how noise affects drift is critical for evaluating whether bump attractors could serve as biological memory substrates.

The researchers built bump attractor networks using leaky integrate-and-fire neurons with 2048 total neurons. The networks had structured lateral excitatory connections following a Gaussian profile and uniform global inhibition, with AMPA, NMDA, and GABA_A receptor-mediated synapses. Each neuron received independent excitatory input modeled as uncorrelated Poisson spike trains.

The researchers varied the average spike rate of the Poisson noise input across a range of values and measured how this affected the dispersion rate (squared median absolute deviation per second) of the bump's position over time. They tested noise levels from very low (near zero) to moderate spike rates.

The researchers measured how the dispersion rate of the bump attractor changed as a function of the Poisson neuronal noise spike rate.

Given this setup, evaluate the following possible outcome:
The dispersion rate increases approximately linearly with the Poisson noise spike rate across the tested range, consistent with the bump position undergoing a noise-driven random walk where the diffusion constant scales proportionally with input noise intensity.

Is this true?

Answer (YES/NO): NO